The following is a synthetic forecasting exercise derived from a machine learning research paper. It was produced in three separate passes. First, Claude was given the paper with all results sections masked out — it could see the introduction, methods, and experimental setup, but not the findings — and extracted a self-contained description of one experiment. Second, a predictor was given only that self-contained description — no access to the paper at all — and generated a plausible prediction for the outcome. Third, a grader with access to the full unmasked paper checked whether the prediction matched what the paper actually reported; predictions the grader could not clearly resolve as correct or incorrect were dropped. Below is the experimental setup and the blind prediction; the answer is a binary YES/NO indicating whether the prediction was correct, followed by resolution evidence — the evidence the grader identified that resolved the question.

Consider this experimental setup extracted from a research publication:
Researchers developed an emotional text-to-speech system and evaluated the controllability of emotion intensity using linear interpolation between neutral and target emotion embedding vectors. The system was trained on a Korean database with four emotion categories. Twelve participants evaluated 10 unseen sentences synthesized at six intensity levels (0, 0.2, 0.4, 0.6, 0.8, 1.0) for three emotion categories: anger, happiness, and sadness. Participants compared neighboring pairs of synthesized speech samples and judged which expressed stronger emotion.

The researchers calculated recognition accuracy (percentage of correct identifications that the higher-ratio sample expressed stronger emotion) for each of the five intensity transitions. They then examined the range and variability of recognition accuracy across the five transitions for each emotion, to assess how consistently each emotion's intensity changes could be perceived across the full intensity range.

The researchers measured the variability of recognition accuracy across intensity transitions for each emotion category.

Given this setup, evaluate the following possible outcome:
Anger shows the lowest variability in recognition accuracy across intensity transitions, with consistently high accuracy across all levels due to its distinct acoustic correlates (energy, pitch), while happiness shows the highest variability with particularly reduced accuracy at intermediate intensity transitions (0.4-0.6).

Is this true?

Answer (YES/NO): NO